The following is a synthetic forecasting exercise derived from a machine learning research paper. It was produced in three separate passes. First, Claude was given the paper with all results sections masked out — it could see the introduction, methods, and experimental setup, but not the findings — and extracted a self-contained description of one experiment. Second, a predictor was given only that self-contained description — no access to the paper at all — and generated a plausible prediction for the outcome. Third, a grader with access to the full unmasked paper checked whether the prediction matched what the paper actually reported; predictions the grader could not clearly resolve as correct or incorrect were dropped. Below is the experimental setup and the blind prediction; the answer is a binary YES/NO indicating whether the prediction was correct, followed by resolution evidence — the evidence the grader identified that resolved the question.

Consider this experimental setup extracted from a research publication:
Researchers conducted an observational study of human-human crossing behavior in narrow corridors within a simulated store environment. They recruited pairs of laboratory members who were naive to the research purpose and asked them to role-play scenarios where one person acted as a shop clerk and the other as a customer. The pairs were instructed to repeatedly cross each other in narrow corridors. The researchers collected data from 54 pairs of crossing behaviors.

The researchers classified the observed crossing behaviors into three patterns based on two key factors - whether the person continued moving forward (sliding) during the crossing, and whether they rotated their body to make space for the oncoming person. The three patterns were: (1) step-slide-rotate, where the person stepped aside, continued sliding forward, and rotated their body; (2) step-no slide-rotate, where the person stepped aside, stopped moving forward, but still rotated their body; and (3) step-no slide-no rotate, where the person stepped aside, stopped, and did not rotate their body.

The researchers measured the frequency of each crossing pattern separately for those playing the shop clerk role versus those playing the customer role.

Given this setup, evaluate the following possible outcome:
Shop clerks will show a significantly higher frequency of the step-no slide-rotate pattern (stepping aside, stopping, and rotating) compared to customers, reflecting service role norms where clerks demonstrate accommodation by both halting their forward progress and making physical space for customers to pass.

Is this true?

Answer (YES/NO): NO